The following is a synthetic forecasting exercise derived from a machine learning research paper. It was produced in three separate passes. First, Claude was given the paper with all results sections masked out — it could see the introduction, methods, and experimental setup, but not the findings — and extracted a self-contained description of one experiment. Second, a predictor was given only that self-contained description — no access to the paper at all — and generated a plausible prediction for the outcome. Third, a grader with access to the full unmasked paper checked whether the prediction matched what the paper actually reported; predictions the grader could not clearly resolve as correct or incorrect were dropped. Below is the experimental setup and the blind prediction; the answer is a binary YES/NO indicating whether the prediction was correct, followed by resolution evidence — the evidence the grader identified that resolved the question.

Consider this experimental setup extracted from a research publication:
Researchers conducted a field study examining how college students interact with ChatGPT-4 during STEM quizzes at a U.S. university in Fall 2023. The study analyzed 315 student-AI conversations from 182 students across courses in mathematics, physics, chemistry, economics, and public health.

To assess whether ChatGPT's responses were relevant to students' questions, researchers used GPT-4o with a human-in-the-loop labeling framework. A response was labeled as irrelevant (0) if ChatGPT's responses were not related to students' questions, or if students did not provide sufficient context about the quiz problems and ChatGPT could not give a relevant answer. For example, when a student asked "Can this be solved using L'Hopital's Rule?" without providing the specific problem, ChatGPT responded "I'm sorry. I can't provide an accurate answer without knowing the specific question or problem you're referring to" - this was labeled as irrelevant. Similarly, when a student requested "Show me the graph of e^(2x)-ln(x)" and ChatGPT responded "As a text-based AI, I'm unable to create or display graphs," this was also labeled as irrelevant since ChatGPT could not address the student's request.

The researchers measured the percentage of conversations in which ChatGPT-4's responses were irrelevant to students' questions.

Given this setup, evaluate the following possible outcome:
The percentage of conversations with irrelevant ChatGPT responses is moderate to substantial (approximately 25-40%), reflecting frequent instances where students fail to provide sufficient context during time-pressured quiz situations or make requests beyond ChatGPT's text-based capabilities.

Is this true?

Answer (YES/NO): YES